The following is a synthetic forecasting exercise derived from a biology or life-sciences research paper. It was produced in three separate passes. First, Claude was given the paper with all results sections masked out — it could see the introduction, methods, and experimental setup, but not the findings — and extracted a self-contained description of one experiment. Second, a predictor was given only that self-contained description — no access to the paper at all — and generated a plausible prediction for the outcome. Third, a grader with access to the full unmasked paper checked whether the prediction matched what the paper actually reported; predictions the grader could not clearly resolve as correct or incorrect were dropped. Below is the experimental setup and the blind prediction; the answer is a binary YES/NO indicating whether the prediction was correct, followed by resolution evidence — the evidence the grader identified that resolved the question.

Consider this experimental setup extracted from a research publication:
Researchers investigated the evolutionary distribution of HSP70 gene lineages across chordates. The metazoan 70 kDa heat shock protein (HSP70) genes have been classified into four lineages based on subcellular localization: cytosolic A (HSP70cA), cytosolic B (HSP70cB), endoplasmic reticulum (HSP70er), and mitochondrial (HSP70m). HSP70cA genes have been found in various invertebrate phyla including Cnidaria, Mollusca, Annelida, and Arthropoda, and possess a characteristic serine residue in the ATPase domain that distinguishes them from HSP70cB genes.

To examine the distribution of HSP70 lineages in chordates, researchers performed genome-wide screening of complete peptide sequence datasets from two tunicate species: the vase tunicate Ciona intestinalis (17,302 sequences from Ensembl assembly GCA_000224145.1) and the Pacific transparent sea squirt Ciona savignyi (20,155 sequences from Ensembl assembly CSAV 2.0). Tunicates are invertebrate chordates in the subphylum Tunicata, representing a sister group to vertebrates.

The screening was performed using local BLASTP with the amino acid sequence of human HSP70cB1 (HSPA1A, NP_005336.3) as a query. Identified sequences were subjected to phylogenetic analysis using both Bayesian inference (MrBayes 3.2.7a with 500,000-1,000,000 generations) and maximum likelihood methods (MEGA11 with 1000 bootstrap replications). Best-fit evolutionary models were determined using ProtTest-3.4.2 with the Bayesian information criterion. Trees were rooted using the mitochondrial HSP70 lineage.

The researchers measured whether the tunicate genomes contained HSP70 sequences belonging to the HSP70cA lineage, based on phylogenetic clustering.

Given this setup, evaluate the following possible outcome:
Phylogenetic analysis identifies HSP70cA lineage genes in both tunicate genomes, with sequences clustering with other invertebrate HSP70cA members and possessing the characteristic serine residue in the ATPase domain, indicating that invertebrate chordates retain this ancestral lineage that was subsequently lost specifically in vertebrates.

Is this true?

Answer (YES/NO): YES